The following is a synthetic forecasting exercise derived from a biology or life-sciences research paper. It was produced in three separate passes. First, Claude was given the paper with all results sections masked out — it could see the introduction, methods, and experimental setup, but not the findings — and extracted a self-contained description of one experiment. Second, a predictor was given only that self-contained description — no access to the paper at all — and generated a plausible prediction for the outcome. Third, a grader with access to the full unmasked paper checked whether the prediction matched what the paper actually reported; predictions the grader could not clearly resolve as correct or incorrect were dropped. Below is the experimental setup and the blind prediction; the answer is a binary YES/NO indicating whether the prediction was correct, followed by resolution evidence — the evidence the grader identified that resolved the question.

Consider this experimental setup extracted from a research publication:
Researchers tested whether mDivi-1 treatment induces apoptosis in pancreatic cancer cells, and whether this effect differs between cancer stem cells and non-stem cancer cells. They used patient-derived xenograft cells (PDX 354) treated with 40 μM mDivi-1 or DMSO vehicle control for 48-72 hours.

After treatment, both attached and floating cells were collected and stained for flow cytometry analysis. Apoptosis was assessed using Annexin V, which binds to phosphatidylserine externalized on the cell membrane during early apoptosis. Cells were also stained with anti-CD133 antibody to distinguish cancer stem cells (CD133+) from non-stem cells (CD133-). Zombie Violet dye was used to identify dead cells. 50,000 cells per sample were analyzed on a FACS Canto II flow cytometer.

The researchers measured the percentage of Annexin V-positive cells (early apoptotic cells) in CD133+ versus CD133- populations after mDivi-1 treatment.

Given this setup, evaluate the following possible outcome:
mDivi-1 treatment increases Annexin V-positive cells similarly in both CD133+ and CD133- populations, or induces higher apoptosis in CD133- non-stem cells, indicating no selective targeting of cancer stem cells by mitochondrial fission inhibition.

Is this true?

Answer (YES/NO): NO